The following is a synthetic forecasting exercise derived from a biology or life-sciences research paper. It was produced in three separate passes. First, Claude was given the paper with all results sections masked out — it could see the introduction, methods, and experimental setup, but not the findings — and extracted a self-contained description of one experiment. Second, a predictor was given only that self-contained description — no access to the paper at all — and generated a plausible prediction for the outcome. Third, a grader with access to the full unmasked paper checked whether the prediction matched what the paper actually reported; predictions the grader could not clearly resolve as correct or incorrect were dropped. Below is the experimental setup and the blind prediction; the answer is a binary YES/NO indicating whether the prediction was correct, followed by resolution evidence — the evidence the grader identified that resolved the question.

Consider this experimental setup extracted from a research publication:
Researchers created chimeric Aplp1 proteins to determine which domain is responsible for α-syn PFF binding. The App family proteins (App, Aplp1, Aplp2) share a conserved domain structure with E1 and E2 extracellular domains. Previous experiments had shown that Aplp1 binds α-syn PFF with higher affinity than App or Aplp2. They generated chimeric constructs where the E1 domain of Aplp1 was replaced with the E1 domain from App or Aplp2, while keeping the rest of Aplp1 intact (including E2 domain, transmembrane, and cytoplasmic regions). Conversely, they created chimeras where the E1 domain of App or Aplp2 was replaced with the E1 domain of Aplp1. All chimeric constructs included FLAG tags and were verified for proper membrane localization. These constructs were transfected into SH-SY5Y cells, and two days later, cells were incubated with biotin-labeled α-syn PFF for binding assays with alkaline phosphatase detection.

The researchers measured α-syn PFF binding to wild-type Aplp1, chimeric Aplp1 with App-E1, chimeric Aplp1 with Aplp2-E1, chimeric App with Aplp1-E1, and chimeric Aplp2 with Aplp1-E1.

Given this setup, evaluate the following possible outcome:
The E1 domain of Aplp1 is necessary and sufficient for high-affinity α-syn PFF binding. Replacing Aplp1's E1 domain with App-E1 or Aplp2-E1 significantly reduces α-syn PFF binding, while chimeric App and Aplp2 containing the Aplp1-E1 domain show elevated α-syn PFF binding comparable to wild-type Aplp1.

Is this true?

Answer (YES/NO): NO